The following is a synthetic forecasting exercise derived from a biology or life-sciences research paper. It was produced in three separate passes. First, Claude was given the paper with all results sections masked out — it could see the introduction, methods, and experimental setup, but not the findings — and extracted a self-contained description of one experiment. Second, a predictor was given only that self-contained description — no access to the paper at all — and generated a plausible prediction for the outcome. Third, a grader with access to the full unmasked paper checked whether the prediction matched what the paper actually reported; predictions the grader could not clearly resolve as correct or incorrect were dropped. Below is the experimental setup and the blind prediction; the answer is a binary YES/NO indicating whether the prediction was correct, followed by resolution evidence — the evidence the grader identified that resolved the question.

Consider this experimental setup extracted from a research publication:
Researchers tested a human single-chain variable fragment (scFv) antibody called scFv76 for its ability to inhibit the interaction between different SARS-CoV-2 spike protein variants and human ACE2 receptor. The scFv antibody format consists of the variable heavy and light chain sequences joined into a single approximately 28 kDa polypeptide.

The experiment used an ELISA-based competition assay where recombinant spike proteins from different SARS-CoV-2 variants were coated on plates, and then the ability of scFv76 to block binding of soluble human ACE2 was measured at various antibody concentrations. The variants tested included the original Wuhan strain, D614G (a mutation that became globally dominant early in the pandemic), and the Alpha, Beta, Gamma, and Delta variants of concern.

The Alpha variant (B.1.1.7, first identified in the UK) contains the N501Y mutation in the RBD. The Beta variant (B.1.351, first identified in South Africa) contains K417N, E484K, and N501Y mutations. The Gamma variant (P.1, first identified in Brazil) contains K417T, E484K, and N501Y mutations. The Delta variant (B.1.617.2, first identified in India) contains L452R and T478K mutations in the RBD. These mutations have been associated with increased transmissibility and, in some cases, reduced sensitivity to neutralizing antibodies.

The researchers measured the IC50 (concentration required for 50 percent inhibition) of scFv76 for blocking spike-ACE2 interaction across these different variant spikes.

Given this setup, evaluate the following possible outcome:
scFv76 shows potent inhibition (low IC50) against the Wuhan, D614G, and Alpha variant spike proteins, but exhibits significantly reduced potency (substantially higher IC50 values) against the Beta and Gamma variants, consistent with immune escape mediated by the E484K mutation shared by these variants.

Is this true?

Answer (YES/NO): NO